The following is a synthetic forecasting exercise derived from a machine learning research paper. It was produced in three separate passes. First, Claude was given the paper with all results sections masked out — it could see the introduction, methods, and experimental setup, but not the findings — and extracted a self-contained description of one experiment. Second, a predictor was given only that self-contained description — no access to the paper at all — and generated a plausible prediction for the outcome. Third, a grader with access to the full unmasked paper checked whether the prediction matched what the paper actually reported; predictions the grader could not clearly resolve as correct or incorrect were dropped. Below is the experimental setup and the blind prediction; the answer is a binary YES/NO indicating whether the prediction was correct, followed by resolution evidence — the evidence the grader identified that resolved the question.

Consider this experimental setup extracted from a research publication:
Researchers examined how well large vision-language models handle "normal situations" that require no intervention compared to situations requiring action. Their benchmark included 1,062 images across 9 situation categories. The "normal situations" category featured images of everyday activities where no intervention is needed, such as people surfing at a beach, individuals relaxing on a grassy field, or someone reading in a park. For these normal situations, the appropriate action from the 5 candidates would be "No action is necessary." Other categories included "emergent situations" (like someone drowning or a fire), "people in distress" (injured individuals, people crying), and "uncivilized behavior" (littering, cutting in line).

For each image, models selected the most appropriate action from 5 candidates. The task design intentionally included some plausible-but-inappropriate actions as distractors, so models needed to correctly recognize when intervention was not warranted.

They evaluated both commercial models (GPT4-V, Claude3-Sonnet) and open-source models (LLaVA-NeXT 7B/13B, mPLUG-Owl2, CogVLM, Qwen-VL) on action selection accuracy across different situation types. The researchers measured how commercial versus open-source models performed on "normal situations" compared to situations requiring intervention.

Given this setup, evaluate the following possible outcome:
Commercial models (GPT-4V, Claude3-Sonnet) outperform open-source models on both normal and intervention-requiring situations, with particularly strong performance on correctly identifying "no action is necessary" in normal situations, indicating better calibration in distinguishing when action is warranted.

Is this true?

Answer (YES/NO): YES